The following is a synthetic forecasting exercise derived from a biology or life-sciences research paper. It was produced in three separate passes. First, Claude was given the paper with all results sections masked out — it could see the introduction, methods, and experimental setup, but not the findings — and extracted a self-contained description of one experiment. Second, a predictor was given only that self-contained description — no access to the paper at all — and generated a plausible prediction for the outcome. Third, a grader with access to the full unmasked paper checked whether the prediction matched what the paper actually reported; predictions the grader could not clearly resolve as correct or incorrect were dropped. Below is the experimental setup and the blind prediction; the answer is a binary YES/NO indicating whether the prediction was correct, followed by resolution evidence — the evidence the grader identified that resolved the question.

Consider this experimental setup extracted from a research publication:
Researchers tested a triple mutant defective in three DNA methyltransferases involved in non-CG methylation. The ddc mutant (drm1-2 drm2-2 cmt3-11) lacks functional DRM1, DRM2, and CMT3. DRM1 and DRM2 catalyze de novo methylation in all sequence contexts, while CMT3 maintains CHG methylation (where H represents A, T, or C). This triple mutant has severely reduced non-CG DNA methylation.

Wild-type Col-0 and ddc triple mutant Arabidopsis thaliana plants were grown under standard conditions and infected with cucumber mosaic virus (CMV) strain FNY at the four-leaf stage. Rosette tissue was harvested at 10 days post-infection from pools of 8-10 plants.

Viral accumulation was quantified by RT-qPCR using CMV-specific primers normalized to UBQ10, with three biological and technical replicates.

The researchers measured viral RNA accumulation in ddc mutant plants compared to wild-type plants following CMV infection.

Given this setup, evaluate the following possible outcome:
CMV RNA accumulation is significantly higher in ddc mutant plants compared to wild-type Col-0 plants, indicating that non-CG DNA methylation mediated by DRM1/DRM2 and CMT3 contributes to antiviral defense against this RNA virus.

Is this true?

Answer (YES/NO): NO